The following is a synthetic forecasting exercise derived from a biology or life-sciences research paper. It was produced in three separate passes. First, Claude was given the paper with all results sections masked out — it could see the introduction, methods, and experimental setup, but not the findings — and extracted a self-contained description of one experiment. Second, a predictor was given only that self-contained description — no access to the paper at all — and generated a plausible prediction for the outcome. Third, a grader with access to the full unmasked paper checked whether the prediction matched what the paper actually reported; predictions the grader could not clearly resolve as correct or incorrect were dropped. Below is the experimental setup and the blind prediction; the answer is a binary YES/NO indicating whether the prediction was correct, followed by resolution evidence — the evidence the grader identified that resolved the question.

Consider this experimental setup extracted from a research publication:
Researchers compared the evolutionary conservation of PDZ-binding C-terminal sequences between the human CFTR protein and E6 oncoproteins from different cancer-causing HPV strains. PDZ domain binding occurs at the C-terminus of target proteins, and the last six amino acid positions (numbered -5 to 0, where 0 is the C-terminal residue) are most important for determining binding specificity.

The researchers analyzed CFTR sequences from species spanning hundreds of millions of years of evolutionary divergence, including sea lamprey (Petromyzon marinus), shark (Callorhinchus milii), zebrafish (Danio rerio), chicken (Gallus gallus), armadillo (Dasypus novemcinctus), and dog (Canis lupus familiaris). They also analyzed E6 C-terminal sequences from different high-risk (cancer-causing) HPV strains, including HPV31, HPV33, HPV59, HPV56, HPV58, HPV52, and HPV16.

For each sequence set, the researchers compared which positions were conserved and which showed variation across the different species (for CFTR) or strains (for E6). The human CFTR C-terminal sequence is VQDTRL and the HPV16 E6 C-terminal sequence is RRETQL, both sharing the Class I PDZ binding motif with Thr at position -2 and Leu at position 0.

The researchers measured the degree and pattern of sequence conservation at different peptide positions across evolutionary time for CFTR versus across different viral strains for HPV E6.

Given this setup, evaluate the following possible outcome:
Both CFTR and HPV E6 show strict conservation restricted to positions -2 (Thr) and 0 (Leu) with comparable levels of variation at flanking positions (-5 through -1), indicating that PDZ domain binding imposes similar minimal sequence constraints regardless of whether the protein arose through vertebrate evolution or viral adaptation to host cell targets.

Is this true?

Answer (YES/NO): NO